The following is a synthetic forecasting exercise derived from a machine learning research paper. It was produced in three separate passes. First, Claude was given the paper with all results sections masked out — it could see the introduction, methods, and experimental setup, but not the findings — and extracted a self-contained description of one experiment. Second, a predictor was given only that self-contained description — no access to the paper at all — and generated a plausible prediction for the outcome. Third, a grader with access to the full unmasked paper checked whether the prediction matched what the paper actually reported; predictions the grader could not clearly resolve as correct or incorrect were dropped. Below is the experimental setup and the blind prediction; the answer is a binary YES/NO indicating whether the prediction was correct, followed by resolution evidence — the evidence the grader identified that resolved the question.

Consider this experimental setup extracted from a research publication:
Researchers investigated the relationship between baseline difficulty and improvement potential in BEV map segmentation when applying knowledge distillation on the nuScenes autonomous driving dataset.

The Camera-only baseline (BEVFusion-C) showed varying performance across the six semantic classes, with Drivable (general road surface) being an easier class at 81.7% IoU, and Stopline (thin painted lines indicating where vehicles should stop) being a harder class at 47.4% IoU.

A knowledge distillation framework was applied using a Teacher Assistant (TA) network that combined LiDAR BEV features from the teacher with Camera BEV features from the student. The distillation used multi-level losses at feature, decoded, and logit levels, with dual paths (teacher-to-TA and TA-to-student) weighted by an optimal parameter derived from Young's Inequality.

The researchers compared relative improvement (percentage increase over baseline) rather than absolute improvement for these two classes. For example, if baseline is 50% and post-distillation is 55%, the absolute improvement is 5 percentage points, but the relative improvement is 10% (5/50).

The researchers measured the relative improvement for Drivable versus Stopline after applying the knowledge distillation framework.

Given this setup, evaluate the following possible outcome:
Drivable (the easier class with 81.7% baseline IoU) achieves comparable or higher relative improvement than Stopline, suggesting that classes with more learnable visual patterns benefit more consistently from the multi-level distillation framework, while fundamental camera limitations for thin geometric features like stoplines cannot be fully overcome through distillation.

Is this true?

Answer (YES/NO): NO